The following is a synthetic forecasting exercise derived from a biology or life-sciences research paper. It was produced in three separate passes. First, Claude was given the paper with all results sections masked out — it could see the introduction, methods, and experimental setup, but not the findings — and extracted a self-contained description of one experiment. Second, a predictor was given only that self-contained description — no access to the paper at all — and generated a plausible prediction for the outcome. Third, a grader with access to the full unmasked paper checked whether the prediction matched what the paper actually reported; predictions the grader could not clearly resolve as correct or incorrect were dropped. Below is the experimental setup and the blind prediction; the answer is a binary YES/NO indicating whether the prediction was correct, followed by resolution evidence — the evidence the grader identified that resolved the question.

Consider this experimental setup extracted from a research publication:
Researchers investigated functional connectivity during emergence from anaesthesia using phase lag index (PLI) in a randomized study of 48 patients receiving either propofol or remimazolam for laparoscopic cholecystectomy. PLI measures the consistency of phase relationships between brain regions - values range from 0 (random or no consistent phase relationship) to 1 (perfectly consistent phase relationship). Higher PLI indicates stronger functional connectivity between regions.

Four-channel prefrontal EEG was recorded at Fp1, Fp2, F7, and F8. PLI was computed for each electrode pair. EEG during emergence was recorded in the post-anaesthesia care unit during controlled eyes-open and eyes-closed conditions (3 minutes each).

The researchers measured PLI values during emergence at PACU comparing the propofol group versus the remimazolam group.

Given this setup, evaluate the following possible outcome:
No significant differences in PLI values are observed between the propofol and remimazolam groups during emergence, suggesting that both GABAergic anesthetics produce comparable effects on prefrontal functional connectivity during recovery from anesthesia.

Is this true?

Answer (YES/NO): YES